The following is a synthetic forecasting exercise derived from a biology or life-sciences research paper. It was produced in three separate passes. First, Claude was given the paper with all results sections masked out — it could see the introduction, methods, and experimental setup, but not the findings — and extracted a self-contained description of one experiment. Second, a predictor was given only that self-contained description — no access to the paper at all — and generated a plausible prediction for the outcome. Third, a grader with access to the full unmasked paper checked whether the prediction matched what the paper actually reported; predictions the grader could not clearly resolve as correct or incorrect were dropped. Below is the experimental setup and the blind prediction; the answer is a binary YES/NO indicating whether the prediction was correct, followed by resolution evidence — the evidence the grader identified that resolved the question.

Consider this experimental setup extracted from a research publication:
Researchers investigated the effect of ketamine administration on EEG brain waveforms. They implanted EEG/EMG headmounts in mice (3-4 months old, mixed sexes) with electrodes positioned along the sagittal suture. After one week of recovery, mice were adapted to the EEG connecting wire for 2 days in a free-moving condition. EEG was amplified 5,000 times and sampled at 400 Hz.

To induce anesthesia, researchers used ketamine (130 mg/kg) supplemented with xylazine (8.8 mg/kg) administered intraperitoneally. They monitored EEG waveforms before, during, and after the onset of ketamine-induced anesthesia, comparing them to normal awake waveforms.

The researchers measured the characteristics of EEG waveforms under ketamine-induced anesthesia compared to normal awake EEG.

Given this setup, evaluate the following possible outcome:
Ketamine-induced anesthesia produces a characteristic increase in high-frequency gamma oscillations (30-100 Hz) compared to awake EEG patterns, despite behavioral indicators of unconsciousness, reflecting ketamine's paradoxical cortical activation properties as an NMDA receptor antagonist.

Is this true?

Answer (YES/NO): NO